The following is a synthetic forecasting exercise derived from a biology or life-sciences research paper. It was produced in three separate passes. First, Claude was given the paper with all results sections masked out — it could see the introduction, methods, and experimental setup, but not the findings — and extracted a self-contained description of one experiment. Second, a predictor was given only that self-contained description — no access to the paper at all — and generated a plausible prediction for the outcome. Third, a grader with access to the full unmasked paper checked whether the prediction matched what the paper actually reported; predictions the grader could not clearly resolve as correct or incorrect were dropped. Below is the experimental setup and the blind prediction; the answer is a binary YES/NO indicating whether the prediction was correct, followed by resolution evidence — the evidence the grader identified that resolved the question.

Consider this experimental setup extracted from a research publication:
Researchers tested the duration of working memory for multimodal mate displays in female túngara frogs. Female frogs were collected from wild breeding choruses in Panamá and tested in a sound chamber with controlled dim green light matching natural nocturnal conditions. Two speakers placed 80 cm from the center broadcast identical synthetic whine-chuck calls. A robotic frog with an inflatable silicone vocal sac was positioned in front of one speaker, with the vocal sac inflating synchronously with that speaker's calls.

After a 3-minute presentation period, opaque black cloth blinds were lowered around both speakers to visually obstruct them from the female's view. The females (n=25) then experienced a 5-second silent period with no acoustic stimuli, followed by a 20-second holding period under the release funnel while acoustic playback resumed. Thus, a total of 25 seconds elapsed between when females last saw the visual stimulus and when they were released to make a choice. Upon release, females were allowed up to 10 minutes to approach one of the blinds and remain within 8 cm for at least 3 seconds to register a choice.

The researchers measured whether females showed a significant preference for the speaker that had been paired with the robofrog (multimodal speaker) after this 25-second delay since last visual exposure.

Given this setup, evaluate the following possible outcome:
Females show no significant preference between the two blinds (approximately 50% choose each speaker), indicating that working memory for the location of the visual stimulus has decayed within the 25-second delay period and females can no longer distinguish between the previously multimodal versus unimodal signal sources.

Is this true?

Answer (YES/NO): NO